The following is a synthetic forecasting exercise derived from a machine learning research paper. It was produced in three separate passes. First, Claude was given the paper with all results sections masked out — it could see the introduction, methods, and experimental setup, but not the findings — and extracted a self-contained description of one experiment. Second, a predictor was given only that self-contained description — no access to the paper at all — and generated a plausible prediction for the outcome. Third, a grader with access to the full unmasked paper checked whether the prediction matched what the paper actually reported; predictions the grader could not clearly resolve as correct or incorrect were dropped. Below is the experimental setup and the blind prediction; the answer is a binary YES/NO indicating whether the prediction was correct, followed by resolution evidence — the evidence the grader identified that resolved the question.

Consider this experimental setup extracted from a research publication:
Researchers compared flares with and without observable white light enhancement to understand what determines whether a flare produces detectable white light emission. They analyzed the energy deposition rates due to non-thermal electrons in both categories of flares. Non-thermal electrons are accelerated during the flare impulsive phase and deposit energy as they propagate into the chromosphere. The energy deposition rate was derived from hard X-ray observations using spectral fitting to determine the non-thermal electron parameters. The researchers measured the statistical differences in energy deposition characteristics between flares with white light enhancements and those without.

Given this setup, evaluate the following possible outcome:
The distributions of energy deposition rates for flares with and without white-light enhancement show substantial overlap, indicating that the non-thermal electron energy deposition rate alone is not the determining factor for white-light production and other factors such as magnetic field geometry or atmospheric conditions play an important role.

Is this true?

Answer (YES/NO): NO